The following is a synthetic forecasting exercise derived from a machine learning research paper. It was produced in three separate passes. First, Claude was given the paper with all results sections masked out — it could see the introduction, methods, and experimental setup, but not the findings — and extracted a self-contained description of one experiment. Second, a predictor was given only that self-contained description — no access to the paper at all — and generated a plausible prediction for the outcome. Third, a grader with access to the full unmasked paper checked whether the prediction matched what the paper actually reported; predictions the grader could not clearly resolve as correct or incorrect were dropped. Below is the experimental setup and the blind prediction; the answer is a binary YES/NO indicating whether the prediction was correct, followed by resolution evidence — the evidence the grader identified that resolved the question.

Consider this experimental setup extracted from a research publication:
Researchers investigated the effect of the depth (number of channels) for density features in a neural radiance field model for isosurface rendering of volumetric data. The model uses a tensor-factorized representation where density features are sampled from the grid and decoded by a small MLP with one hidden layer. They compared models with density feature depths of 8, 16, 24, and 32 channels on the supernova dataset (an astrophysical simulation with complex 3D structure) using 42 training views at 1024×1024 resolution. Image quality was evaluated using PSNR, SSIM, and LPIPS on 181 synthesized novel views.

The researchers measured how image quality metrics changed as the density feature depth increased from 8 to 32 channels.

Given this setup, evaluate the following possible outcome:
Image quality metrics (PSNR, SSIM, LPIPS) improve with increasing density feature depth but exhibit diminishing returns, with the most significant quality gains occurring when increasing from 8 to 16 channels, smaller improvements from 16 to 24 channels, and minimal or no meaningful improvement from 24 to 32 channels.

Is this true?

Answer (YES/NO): YES